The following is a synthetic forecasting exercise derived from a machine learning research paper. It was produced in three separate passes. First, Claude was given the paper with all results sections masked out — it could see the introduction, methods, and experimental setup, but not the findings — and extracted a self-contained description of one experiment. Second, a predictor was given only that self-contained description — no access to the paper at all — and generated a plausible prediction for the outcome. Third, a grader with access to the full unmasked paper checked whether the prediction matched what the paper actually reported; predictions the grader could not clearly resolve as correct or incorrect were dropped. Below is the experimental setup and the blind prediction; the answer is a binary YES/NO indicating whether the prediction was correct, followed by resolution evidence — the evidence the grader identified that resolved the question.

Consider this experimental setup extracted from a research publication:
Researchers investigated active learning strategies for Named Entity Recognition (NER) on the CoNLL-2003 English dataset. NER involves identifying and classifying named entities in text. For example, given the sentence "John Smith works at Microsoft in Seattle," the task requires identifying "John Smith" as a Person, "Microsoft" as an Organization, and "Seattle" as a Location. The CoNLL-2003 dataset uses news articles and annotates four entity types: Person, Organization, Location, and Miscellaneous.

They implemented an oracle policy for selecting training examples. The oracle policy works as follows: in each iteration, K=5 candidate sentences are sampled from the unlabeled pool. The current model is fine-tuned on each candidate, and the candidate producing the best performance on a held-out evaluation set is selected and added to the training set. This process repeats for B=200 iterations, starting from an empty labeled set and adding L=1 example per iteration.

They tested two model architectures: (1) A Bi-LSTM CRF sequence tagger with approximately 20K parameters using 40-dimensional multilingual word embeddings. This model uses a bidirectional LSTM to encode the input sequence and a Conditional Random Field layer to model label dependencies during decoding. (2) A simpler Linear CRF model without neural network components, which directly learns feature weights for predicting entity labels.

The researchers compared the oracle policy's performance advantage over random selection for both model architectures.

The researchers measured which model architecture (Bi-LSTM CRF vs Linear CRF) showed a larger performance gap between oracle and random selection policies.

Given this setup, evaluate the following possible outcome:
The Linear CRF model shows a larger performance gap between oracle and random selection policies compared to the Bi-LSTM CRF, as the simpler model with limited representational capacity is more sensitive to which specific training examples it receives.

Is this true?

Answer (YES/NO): YES